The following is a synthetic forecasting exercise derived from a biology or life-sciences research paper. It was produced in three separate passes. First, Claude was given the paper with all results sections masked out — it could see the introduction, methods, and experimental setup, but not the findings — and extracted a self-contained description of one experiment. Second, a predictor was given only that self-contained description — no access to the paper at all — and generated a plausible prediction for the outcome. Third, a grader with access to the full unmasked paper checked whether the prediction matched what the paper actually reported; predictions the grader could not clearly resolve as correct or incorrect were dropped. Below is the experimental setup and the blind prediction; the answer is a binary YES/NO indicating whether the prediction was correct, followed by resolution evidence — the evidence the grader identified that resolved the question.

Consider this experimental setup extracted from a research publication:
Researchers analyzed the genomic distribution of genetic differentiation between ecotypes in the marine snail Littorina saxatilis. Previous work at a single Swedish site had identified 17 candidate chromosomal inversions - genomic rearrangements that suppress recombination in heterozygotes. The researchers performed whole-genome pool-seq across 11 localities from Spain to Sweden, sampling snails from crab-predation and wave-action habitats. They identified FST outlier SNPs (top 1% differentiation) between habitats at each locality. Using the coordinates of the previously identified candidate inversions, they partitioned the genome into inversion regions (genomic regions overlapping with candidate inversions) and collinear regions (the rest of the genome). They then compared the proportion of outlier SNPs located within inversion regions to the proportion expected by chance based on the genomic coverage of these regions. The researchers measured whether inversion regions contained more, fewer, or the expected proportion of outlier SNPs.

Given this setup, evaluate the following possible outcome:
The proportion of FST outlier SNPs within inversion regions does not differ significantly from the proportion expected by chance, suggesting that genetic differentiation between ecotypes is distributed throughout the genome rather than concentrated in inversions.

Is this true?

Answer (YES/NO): NO